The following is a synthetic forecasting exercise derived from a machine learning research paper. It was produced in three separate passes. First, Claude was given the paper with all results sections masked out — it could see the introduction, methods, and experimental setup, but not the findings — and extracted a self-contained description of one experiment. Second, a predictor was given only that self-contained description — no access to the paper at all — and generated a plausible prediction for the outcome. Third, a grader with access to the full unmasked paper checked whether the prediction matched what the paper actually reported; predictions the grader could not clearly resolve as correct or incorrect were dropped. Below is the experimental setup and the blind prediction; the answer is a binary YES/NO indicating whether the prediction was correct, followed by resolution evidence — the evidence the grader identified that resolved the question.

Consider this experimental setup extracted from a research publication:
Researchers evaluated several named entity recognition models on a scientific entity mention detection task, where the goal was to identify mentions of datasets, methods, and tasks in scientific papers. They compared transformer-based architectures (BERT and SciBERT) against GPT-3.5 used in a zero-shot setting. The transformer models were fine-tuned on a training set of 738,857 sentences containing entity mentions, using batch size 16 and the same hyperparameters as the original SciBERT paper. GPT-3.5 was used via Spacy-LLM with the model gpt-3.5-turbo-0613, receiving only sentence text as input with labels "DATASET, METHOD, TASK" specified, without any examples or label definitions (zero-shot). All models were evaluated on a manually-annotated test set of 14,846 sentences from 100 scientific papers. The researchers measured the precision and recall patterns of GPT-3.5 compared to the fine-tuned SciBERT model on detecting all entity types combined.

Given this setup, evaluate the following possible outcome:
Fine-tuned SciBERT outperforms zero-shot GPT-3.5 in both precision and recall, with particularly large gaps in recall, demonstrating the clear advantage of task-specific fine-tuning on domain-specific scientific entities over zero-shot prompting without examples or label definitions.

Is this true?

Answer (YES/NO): NO